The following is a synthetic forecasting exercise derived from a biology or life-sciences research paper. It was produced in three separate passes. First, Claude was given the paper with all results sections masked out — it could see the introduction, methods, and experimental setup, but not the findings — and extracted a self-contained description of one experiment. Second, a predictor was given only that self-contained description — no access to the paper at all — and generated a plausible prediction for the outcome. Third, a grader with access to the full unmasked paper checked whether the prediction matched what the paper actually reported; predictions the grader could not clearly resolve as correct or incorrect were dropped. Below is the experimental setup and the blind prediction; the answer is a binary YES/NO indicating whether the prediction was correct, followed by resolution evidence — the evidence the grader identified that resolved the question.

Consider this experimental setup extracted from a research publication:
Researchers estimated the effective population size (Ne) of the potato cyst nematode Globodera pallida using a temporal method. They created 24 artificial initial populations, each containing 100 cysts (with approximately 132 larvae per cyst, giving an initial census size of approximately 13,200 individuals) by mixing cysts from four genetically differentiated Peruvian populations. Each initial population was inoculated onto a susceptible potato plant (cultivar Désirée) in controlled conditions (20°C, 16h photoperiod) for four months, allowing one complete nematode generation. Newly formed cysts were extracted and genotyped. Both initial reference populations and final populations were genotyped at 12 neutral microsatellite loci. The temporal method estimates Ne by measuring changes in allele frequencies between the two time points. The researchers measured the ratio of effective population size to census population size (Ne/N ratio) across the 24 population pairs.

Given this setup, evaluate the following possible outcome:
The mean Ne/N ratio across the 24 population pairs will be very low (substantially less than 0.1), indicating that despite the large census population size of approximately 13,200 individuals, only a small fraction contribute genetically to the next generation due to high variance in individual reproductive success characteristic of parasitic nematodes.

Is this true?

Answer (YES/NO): YES